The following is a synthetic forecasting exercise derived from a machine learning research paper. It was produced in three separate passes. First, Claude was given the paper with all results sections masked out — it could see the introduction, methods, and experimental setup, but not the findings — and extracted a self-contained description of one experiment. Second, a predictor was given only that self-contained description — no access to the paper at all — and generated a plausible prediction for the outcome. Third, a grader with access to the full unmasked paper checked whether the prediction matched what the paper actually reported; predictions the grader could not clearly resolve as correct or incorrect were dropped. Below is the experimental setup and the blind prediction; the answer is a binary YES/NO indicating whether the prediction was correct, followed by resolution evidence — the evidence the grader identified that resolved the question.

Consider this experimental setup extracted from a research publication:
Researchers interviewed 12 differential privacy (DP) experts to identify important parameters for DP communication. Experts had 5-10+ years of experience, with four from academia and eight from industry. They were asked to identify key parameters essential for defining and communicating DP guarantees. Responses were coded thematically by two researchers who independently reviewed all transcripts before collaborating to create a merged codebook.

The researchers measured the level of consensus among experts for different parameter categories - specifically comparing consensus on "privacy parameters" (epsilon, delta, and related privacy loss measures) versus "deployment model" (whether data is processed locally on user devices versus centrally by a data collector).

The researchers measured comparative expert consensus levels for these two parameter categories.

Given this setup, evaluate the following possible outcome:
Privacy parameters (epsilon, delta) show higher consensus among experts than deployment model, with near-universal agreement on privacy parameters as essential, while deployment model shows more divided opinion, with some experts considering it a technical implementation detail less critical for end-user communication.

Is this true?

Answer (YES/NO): YES